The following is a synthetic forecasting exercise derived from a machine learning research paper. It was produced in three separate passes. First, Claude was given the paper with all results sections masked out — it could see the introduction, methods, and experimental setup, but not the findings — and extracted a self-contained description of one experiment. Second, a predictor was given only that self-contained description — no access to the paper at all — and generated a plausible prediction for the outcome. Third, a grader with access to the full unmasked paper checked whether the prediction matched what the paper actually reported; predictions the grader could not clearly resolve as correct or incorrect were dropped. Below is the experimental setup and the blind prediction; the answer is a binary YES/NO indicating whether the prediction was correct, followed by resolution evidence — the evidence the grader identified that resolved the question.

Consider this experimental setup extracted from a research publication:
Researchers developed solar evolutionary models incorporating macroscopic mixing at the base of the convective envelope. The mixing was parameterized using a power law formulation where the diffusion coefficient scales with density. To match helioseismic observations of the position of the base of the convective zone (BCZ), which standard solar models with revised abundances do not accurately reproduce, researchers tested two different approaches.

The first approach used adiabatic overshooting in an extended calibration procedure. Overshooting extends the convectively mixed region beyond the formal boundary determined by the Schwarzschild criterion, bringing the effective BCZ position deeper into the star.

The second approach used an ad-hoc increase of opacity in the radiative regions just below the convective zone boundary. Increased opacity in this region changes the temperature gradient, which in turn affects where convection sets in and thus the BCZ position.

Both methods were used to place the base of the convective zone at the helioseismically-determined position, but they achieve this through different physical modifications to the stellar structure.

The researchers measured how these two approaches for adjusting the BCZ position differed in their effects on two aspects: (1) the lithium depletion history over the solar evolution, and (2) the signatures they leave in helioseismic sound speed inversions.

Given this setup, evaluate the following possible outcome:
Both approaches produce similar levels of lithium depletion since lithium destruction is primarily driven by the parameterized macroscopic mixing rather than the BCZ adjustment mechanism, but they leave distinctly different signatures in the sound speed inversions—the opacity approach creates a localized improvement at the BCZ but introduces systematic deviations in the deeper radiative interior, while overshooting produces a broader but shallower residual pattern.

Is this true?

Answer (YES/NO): NO